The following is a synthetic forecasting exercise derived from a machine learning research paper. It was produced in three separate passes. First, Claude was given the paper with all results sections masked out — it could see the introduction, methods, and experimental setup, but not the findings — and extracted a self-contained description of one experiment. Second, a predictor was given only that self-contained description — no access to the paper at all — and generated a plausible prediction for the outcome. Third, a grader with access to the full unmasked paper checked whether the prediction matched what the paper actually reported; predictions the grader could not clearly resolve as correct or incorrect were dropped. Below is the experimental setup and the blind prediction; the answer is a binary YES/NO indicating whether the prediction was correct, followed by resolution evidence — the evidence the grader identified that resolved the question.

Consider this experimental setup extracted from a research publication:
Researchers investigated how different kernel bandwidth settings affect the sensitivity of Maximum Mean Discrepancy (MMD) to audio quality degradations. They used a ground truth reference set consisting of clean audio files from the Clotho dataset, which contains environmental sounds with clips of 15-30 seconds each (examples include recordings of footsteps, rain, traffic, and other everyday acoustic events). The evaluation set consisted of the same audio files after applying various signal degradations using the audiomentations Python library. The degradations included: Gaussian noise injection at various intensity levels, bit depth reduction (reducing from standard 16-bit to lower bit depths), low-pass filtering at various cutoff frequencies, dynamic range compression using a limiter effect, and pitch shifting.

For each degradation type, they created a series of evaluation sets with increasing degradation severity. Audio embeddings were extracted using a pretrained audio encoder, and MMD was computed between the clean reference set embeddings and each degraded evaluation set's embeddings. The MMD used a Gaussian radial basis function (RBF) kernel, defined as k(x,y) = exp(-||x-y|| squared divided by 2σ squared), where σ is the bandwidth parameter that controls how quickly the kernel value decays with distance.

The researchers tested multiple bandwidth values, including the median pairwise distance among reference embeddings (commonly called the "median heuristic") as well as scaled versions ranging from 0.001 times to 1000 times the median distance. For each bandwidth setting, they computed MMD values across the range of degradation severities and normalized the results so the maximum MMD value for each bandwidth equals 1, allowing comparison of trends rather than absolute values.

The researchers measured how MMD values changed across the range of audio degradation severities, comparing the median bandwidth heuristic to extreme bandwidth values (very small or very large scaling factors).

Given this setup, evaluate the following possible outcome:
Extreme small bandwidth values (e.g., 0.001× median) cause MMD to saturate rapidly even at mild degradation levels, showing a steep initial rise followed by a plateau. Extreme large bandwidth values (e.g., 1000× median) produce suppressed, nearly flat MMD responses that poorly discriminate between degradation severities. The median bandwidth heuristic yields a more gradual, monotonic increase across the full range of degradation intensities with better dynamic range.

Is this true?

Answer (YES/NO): YES